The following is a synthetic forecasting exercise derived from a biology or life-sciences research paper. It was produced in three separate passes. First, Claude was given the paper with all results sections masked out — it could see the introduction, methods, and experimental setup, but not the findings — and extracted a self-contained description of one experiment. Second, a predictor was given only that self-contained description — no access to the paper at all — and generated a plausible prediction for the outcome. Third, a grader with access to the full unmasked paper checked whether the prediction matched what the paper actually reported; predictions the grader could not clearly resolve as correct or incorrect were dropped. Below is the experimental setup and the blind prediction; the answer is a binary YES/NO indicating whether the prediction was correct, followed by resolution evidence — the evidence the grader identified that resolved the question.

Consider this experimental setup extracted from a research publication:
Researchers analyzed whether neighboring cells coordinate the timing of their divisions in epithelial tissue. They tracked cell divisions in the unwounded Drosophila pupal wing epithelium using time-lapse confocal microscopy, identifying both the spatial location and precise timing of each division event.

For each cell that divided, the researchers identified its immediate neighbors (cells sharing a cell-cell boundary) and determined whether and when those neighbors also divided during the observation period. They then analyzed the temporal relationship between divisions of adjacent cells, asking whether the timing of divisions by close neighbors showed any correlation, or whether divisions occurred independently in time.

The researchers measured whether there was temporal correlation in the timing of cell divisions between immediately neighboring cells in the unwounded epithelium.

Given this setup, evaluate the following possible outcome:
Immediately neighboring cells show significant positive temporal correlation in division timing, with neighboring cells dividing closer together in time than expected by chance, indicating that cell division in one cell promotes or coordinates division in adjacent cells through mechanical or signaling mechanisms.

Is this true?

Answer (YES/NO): YES